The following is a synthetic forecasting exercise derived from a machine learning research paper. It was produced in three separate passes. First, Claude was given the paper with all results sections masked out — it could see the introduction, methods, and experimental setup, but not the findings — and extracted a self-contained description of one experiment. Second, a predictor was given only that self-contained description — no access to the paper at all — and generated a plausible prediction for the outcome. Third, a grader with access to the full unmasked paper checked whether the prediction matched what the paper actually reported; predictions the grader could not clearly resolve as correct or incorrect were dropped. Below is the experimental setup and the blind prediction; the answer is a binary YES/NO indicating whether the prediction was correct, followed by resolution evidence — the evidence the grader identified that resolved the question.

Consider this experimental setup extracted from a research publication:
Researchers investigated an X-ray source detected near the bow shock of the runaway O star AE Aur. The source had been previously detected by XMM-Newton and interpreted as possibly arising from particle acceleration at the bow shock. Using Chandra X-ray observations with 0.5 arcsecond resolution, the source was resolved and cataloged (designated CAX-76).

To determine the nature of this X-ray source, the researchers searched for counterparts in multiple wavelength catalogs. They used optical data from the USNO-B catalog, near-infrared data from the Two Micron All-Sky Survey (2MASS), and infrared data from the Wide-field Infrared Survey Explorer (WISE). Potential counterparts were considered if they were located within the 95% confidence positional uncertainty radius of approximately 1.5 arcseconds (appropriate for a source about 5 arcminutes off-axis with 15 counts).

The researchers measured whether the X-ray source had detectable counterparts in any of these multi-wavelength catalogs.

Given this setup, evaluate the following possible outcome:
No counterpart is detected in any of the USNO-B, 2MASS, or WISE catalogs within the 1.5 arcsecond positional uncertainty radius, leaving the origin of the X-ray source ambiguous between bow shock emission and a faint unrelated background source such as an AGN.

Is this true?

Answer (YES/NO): NO